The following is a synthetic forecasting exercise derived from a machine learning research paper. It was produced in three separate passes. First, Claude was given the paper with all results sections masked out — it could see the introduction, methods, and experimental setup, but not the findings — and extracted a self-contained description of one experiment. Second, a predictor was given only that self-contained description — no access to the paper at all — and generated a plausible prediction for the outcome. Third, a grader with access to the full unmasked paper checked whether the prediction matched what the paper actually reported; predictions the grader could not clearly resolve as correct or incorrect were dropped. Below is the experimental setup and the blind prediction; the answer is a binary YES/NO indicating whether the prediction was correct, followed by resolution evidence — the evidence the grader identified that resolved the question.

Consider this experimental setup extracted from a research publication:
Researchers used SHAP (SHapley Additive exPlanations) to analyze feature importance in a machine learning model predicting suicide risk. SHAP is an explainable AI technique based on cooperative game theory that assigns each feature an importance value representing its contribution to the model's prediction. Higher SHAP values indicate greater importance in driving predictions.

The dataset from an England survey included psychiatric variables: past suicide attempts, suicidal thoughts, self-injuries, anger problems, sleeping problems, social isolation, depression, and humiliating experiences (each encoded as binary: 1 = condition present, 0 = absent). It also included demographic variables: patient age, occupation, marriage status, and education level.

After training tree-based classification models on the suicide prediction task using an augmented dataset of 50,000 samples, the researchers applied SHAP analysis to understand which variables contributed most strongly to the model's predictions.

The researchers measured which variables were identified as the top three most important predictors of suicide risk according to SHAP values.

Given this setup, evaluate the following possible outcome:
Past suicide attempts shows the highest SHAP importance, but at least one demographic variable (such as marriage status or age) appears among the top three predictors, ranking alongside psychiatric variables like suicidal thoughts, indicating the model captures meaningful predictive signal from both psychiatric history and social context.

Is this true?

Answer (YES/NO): NO